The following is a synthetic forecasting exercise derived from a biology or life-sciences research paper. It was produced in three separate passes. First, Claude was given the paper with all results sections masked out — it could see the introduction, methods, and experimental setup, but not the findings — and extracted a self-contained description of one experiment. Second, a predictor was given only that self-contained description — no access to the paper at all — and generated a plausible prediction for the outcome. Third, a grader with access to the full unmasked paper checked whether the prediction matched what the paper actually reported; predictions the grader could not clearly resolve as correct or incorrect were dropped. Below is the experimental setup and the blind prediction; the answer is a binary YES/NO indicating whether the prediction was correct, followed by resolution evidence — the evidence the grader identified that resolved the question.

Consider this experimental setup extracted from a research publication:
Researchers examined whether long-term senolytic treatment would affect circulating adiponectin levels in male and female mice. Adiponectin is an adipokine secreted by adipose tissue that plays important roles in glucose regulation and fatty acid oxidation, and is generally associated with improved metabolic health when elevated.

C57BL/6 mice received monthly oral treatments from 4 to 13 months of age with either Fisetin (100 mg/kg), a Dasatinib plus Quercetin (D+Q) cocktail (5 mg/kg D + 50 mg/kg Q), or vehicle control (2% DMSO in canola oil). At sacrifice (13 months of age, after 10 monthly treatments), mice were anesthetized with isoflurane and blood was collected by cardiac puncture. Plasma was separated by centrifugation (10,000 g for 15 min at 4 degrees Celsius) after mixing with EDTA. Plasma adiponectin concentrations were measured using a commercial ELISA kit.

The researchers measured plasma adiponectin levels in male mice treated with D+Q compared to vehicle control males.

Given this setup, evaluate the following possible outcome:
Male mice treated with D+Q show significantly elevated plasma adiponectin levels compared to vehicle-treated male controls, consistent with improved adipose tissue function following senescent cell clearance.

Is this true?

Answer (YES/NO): YES